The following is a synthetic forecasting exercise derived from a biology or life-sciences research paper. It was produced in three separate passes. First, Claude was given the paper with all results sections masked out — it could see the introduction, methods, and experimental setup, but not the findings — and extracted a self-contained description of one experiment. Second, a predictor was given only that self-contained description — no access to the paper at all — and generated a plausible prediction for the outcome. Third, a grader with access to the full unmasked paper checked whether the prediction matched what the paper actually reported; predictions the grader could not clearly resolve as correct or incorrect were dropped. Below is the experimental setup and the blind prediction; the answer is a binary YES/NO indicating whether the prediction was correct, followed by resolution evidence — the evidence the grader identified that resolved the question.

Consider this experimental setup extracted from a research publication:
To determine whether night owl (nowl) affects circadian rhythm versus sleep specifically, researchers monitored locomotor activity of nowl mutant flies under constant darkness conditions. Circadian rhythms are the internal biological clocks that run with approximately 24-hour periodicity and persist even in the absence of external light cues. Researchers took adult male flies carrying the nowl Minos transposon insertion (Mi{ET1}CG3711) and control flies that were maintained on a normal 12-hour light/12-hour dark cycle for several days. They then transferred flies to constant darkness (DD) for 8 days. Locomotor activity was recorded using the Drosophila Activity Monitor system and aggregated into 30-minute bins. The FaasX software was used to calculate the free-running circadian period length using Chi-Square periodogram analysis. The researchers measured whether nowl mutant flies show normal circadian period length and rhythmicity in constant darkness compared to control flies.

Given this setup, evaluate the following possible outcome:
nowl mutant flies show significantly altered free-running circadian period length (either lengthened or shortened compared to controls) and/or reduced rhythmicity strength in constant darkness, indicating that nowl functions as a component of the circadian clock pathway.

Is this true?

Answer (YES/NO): NO